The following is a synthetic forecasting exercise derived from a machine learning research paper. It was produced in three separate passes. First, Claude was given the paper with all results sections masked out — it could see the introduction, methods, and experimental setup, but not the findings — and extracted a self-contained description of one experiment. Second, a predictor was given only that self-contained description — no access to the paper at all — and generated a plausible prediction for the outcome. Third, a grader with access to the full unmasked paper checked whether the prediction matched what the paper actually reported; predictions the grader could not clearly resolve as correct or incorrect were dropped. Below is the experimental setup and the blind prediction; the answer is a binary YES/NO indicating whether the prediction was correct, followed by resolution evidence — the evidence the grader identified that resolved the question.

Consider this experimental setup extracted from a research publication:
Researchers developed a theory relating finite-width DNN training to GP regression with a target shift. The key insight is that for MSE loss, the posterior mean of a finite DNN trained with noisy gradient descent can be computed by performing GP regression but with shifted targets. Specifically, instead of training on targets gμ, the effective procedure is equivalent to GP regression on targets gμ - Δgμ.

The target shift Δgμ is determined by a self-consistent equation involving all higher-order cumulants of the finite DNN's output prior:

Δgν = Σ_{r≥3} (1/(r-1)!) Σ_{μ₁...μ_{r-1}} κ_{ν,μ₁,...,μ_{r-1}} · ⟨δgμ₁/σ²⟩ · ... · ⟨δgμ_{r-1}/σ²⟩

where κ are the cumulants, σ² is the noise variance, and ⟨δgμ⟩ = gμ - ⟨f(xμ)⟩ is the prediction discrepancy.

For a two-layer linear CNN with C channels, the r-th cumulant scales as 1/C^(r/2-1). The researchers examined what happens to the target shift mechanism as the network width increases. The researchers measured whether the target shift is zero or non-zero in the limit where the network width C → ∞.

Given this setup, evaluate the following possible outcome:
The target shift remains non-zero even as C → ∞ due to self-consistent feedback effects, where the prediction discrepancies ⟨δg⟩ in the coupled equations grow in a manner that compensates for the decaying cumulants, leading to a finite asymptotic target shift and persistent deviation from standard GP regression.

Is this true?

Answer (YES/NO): NO